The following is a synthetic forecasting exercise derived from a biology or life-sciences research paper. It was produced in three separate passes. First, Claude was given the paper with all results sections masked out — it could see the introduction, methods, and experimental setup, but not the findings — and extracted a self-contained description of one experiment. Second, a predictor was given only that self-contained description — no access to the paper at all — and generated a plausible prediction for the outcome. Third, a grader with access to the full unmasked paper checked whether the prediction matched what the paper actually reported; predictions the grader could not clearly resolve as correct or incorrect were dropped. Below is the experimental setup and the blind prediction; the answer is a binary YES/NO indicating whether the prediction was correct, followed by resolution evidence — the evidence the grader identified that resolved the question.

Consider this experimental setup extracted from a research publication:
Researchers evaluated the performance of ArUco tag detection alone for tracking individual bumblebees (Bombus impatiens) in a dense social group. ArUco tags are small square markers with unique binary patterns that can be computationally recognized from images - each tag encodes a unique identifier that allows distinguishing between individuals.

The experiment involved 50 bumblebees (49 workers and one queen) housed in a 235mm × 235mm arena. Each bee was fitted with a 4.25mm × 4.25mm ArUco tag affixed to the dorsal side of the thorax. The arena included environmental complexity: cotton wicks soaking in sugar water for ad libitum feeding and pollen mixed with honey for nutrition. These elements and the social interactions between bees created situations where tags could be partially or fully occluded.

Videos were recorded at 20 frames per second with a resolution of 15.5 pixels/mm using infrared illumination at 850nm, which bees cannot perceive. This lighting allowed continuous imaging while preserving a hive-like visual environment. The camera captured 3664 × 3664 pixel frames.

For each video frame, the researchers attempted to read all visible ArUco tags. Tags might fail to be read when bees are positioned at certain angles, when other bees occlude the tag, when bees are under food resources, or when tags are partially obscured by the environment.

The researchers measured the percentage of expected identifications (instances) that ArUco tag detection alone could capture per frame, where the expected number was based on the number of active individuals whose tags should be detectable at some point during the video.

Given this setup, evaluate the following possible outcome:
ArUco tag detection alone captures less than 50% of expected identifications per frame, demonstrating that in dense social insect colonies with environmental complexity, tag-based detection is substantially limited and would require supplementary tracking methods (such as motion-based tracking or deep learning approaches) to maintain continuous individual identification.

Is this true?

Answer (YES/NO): NO